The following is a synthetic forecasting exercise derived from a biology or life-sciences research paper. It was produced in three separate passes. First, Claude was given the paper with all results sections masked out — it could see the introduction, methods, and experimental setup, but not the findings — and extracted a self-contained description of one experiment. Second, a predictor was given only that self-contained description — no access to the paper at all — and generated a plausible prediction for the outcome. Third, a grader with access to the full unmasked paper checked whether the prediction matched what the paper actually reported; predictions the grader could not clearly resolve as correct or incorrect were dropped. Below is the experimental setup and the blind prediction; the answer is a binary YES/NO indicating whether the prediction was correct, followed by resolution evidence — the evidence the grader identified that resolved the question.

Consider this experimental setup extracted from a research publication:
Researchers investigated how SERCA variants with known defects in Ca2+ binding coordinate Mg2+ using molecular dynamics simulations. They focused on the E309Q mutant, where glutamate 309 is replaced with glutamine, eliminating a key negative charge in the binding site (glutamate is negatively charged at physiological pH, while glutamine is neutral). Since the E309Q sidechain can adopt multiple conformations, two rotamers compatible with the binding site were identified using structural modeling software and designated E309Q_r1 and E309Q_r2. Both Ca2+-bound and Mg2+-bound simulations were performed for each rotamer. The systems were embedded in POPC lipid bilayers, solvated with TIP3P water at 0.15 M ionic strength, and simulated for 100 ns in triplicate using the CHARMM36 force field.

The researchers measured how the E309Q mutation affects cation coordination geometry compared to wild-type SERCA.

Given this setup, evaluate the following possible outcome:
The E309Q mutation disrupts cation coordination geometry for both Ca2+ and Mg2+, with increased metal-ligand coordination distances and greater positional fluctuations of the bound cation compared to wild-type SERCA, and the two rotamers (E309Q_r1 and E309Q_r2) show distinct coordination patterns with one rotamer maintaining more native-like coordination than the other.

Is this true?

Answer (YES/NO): NO